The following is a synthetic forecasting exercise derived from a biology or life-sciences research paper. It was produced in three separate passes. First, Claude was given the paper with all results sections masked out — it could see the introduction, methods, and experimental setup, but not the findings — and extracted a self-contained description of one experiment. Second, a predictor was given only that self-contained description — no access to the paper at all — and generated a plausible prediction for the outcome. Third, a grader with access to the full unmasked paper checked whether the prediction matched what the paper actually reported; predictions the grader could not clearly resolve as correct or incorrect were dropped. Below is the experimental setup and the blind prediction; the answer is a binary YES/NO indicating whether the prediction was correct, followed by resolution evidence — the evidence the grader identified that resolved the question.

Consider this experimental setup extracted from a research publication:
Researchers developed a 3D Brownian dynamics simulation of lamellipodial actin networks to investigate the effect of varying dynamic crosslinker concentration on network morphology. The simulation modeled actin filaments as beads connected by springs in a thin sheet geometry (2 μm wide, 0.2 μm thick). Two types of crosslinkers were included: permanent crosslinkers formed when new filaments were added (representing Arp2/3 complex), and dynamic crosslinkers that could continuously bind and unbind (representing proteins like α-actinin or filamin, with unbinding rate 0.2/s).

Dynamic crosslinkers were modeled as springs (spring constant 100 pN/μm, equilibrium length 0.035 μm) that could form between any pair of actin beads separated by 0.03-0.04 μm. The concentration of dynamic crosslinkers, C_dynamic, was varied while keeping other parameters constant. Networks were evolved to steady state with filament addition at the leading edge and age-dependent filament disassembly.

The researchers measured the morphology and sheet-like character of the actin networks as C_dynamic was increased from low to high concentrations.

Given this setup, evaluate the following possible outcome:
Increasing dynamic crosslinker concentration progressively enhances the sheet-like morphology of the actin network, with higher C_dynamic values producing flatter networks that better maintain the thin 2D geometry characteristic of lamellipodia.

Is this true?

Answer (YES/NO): YES